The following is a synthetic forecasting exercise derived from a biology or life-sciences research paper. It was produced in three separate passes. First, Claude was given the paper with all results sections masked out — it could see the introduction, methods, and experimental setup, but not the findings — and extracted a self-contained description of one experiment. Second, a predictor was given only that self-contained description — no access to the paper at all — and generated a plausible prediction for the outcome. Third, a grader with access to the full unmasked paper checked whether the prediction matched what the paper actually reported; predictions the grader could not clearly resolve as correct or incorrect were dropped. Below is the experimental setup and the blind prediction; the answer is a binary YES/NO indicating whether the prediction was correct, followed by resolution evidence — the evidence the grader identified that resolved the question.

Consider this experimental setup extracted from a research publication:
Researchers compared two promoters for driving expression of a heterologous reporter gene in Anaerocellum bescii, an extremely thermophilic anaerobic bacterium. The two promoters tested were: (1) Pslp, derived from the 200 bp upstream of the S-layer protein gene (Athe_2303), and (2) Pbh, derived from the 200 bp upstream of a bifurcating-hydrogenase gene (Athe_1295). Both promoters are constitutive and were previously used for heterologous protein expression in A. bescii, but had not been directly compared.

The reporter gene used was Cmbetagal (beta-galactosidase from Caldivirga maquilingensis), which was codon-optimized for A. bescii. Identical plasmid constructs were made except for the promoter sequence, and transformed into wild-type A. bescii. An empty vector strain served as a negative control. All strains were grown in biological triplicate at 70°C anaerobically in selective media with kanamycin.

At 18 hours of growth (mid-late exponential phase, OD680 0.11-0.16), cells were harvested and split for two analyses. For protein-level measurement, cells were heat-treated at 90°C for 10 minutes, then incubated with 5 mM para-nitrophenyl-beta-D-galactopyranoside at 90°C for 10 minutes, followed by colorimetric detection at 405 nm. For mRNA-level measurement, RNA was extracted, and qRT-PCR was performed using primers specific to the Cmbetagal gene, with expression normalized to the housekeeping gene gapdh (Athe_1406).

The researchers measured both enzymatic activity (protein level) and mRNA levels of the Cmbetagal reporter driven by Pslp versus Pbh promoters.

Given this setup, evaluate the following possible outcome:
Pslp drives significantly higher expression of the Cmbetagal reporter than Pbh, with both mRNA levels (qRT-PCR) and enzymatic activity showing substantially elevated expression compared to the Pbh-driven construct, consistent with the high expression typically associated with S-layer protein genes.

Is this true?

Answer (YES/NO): YES